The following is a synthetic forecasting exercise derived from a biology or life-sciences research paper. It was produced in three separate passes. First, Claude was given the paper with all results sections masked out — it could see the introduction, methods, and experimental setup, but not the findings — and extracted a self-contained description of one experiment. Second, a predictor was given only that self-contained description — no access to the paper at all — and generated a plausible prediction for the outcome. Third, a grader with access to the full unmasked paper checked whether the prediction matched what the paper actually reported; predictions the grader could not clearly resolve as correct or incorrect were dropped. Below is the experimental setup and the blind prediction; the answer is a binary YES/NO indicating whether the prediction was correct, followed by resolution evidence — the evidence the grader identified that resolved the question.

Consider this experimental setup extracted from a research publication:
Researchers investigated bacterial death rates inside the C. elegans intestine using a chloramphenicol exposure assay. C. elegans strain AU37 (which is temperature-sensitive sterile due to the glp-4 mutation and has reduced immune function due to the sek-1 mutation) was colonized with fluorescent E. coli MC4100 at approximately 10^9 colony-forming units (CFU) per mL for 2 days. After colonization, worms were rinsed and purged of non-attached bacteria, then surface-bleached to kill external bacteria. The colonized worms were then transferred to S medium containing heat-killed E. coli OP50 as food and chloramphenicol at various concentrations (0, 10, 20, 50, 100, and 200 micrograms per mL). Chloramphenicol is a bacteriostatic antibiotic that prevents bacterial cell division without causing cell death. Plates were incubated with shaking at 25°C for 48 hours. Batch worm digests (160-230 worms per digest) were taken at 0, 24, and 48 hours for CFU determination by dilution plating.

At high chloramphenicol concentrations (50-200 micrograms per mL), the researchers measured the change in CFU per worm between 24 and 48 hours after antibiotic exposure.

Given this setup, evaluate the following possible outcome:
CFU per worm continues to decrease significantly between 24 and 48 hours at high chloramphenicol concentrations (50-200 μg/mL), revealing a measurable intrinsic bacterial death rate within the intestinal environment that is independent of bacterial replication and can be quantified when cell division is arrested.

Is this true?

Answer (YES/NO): YES